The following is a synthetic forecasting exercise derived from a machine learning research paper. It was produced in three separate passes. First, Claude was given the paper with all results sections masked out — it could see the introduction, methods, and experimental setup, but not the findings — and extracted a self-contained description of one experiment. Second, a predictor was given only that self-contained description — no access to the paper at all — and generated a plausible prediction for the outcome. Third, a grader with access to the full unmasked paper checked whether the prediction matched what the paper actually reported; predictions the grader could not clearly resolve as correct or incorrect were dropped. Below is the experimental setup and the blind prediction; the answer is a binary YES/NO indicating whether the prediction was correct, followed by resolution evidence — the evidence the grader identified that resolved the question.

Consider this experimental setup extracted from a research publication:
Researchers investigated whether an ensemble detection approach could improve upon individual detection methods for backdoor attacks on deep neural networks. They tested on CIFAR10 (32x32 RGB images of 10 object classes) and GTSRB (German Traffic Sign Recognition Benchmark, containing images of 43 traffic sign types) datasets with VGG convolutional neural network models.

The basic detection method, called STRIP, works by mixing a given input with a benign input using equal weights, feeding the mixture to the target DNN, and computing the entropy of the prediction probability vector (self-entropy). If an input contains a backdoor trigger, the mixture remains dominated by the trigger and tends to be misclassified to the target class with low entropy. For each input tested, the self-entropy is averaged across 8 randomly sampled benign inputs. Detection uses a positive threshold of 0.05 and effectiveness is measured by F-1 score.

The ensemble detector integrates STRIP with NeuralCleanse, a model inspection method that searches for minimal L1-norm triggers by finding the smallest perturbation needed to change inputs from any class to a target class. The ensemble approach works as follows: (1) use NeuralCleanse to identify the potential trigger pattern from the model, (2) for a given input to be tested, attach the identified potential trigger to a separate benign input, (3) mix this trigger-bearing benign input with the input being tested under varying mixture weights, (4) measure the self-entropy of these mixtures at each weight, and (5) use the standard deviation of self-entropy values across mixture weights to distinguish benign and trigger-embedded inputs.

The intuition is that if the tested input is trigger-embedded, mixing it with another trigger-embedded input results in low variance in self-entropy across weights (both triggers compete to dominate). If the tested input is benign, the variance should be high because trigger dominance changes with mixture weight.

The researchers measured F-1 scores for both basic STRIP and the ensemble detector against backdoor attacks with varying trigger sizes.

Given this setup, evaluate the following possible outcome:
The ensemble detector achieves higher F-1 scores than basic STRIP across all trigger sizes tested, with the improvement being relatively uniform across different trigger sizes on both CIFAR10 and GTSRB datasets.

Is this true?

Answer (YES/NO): NO